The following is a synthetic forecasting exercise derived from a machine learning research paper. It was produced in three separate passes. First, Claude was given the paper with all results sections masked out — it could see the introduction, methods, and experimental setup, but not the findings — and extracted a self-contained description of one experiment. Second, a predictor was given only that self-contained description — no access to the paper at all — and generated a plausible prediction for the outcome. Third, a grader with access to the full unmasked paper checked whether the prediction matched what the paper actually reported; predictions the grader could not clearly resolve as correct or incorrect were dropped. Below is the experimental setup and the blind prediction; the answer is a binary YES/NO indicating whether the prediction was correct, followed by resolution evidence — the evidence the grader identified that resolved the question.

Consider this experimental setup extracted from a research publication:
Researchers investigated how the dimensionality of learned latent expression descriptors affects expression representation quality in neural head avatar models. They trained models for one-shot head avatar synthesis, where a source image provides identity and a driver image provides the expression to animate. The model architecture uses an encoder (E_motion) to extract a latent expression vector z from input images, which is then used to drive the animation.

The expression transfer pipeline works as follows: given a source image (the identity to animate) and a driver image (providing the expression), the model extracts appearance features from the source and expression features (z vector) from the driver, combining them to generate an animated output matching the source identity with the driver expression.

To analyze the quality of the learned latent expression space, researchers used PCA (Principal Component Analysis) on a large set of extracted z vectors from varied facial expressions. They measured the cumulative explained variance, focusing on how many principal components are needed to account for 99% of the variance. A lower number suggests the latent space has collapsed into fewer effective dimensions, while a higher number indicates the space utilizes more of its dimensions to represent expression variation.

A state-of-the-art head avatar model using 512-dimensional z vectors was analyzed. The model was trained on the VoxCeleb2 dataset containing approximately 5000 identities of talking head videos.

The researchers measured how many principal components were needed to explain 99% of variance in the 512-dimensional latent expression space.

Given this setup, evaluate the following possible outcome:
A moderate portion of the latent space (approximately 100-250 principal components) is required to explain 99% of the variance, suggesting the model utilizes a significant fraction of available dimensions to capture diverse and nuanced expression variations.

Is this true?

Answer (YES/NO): NO